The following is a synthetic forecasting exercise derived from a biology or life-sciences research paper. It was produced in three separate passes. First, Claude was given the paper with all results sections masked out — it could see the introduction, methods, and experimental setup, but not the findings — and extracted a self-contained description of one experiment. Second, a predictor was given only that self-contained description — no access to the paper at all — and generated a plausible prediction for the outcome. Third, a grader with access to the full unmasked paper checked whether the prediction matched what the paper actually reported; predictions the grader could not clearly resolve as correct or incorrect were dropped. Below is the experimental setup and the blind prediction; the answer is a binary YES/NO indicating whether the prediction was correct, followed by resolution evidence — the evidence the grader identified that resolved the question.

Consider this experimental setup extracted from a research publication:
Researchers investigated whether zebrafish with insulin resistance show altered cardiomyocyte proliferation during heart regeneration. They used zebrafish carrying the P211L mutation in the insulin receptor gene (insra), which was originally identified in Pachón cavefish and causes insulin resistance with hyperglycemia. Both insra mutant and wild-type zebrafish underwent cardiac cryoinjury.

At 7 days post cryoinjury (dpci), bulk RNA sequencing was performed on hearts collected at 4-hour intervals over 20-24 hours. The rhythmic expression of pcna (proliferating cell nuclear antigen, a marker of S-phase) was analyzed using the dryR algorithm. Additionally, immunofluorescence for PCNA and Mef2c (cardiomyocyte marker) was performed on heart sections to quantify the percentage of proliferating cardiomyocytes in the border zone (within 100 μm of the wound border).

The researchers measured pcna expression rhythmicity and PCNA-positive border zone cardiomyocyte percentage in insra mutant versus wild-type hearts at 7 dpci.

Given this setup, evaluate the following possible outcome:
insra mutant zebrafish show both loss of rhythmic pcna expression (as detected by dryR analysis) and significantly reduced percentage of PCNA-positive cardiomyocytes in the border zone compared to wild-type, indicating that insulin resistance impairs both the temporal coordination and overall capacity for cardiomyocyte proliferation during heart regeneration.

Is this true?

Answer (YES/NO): NO